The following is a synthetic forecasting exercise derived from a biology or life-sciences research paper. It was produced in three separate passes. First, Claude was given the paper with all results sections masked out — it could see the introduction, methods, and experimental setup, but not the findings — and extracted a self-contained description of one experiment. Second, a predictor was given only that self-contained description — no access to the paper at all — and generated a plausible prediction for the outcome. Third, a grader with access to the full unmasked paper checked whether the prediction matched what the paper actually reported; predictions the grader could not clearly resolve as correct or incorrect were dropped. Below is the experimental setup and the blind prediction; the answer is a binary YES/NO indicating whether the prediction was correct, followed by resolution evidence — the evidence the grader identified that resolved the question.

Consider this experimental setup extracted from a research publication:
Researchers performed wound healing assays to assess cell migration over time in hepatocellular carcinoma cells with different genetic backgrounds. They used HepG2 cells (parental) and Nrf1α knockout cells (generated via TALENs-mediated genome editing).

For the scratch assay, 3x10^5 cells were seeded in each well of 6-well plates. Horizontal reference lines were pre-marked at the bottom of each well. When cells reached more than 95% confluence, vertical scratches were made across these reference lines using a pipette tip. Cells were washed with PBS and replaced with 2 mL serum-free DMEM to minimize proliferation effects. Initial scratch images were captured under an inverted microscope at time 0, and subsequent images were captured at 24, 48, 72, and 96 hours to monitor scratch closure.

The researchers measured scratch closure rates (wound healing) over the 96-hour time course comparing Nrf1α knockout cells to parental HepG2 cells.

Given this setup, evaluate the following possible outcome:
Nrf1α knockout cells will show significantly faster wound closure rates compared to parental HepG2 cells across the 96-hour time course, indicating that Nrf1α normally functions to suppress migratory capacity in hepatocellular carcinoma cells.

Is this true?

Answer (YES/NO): YES